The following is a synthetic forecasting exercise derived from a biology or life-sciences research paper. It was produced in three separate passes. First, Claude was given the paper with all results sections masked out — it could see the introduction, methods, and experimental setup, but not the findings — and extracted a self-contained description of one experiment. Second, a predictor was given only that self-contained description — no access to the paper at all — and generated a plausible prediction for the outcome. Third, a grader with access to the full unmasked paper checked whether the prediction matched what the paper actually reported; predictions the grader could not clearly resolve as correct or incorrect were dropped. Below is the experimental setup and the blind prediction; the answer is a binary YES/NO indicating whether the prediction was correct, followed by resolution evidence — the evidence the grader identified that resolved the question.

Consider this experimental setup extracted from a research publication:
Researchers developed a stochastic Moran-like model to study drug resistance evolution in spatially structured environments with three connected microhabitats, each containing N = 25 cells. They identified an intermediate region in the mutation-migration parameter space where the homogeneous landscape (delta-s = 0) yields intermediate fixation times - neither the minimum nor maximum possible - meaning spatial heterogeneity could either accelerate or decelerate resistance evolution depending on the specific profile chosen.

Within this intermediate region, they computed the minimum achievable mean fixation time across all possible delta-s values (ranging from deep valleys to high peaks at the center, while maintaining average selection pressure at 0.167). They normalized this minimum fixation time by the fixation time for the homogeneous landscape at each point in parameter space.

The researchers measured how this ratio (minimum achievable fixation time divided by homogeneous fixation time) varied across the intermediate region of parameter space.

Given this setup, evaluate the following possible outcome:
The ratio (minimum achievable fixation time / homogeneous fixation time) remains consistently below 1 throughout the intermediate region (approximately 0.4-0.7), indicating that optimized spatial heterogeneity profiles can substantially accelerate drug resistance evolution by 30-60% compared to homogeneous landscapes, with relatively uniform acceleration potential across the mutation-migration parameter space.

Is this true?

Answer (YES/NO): NO